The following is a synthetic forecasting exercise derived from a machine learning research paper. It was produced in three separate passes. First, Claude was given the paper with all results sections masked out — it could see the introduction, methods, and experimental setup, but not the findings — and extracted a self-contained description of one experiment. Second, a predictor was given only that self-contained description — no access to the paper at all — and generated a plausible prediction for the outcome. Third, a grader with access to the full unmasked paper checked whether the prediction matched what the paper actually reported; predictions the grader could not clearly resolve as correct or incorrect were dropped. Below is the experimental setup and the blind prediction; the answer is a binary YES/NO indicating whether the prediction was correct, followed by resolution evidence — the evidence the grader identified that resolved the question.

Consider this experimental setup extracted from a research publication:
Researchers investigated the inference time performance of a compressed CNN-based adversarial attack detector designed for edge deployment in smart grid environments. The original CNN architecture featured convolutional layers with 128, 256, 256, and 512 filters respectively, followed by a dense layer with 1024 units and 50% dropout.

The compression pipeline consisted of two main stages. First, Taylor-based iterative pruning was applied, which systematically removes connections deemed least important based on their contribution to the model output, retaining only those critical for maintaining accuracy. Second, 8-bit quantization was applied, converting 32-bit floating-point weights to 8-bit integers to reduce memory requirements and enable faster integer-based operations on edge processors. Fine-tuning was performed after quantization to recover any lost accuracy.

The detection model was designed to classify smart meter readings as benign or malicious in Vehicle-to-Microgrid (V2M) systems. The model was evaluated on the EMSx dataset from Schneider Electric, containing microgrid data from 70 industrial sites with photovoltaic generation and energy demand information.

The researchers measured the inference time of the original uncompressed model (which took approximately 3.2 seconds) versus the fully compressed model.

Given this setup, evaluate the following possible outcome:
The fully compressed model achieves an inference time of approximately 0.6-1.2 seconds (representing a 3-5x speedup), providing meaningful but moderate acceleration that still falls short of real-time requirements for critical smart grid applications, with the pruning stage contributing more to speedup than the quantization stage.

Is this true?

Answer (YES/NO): NO